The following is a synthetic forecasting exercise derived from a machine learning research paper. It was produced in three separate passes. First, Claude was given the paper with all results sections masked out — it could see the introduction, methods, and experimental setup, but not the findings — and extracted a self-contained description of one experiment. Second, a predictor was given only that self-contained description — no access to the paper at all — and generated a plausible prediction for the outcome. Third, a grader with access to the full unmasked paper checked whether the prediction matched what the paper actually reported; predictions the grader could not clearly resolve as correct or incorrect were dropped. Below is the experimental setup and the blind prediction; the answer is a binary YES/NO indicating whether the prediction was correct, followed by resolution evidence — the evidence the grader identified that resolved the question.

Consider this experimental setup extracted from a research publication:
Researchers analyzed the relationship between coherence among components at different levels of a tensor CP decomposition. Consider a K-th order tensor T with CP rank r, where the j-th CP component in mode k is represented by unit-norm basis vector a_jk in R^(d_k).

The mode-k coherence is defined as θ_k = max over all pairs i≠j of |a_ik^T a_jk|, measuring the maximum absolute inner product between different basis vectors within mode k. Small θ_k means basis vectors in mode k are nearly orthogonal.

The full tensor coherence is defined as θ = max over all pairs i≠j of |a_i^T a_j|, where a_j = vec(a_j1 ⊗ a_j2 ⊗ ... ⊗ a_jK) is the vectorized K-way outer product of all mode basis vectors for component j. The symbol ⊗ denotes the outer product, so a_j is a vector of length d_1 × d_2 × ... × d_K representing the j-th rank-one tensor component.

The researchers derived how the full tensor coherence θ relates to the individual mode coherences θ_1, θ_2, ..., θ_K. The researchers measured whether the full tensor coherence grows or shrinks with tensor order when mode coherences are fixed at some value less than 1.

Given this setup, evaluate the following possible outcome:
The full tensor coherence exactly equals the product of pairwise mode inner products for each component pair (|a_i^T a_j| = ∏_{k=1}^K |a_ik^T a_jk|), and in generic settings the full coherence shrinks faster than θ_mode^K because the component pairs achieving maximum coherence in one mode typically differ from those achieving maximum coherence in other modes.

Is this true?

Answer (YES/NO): NO